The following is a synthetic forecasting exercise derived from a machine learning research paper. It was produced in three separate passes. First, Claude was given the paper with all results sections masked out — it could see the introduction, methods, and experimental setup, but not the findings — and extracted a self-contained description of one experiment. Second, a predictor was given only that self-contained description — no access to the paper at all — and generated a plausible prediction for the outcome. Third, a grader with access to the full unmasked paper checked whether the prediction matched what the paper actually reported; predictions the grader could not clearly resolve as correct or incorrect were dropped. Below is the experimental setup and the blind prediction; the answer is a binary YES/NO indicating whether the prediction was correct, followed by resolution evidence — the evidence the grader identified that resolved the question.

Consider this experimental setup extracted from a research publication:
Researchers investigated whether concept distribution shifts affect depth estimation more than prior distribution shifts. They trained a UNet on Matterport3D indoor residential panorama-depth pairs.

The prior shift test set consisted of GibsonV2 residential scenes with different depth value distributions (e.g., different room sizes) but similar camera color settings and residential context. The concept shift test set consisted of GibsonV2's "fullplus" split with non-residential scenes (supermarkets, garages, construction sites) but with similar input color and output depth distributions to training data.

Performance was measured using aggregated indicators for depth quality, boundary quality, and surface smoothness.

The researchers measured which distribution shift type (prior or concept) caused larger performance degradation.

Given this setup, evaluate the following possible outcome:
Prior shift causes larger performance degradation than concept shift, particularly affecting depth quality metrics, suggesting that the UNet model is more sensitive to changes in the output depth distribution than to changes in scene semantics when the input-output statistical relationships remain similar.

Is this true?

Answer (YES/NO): NO